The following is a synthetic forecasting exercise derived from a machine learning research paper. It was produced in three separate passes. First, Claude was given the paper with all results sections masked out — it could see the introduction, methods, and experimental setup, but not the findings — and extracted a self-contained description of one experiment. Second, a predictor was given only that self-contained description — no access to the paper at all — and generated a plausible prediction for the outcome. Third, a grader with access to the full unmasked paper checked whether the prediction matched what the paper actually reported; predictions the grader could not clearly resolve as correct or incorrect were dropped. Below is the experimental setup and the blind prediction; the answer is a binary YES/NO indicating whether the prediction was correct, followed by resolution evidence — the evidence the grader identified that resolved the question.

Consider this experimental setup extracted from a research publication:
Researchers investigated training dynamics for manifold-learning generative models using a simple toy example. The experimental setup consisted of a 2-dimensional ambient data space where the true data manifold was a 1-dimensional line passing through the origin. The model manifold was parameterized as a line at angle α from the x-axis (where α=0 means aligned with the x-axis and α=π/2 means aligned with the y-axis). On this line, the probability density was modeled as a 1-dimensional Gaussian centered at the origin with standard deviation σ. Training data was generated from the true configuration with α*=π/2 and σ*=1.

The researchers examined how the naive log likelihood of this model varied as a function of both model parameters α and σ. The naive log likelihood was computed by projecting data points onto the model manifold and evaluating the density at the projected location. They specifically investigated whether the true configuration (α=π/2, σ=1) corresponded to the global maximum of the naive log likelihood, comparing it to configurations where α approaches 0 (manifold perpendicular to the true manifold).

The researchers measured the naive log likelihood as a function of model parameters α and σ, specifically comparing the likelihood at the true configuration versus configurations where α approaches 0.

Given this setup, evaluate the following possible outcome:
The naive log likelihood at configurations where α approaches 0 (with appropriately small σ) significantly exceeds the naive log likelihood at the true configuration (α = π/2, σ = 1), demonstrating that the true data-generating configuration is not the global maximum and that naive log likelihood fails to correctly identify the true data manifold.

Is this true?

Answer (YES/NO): YES